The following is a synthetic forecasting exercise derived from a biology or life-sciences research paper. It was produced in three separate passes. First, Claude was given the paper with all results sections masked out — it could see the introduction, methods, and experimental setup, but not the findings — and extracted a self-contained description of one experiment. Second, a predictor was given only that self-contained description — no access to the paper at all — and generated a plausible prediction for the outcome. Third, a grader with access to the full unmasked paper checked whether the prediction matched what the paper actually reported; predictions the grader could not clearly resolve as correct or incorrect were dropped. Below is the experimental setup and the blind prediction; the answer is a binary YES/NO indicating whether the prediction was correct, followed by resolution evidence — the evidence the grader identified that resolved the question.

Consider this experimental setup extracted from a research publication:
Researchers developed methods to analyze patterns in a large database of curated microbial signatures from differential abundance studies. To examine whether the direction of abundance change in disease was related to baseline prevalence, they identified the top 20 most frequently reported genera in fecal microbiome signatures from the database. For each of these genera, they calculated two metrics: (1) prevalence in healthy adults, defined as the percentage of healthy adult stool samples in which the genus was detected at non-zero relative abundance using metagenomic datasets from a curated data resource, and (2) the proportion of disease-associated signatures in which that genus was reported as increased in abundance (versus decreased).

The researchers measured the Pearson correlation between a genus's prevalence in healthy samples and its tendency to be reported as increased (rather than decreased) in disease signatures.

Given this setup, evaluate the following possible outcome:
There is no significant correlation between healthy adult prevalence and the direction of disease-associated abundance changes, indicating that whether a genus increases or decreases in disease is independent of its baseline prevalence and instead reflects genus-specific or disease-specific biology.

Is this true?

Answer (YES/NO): NO